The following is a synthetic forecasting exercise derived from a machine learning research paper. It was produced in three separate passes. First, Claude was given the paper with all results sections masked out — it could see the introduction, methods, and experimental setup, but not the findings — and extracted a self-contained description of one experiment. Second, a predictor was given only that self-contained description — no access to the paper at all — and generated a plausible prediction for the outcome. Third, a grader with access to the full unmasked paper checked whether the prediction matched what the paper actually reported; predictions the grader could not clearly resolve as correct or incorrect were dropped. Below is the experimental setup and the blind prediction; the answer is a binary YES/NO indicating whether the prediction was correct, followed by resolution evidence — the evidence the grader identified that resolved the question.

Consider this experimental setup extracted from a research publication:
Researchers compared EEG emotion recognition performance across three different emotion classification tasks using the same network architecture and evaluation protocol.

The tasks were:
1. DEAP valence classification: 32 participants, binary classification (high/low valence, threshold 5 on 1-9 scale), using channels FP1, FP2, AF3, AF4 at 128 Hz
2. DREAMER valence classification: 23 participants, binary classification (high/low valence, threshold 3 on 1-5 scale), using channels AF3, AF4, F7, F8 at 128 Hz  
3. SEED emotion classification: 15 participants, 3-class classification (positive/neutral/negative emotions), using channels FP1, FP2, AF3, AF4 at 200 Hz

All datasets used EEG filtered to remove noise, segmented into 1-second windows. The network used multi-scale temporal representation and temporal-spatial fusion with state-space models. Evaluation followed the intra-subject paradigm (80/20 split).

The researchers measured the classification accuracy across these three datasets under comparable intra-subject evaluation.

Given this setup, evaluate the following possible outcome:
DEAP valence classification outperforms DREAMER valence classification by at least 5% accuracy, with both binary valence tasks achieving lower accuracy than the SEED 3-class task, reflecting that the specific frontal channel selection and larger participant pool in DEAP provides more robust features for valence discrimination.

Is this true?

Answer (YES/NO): NO